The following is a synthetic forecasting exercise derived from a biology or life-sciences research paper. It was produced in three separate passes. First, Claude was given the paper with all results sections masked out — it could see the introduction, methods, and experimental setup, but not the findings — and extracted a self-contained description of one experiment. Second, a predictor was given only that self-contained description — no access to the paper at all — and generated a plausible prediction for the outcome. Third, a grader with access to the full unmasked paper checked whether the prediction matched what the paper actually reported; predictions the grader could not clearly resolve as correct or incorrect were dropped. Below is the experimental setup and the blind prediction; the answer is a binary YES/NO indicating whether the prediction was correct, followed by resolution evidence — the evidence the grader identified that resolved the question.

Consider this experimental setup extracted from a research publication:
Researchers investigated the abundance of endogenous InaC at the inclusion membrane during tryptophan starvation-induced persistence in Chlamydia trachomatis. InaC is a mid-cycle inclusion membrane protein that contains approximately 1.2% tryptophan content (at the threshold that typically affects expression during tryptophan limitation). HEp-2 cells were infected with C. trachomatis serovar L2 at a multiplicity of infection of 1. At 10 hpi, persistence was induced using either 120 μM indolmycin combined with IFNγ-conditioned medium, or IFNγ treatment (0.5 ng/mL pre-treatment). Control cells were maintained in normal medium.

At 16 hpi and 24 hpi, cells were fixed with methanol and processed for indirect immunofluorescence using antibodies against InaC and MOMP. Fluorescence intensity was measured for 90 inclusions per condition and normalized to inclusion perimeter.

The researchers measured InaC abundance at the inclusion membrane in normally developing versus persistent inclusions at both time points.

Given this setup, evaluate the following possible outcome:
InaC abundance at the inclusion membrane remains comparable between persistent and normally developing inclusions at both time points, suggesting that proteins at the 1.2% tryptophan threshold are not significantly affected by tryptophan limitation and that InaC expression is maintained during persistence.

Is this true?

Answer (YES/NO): NO